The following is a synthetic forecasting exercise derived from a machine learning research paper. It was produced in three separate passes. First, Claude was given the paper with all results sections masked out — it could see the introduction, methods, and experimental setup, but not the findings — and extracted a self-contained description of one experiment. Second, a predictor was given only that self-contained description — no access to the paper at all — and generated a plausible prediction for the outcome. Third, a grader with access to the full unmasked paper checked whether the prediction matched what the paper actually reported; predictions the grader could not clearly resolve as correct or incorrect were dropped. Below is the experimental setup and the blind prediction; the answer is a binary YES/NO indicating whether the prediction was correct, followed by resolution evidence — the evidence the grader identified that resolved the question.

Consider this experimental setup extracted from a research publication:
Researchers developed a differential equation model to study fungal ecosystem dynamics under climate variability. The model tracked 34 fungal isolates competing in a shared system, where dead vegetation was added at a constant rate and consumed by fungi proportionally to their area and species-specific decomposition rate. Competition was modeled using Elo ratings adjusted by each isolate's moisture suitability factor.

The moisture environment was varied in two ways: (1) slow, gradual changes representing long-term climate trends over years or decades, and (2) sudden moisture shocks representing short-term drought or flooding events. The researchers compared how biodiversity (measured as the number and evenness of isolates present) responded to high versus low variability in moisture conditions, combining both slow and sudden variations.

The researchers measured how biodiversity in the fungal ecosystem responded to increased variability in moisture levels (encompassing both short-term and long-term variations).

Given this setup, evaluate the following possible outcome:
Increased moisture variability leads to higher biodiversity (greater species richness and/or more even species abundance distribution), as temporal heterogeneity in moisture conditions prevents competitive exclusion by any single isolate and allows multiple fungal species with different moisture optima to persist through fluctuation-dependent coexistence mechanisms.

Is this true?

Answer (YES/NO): YES